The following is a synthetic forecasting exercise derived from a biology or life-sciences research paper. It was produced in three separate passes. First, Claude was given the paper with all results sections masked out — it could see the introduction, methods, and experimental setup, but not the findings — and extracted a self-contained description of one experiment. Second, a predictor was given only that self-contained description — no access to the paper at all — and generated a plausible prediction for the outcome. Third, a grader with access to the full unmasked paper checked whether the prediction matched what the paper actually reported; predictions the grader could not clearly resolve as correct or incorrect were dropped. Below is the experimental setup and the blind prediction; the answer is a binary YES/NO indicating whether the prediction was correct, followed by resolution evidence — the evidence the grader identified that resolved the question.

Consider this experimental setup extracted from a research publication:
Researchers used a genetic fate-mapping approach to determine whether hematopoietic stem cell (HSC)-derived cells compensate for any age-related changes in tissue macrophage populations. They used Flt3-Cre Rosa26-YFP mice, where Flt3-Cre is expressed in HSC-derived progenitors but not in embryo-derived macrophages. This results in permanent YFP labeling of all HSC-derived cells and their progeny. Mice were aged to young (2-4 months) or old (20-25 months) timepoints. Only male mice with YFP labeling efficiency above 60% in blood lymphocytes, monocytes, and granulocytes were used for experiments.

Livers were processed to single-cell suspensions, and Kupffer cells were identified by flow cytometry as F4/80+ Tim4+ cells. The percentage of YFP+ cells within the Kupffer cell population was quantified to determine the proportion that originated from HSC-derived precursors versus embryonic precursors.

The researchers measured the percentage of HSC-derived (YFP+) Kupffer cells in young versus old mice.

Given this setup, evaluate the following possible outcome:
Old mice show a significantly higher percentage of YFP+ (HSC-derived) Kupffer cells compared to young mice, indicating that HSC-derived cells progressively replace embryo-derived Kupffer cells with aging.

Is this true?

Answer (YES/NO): NO